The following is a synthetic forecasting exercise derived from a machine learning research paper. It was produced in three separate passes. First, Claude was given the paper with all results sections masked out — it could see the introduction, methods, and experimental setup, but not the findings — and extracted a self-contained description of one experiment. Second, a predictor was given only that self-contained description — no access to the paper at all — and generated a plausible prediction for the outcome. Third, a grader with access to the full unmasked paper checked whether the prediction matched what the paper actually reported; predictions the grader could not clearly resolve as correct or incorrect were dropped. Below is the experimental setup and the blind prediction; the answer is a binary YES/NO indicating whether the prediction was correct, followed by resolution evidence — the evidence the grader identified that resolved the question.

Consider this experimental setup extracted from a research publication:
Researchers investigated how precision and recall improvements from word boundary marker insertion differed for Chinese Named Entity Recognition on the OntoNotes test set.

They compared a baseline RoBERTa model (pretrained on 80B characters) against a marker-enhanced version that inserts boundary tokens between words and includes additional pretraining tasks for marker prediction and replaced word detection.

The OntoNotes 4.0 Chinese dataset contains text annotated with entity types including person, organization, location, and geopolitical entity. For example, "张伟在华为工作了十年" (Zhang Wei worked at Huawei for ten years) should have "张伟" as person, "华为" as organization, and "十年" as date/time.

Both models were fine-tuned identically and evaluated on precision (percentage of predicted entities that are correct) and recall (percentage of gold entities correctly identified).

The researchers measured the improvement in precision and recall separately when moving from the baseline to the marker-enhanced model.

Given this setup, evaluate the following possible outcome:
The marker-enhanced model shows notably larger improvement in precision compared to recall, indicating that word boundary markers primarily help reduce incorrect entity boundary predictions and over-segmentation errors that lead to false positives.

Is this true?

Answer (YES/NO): YES